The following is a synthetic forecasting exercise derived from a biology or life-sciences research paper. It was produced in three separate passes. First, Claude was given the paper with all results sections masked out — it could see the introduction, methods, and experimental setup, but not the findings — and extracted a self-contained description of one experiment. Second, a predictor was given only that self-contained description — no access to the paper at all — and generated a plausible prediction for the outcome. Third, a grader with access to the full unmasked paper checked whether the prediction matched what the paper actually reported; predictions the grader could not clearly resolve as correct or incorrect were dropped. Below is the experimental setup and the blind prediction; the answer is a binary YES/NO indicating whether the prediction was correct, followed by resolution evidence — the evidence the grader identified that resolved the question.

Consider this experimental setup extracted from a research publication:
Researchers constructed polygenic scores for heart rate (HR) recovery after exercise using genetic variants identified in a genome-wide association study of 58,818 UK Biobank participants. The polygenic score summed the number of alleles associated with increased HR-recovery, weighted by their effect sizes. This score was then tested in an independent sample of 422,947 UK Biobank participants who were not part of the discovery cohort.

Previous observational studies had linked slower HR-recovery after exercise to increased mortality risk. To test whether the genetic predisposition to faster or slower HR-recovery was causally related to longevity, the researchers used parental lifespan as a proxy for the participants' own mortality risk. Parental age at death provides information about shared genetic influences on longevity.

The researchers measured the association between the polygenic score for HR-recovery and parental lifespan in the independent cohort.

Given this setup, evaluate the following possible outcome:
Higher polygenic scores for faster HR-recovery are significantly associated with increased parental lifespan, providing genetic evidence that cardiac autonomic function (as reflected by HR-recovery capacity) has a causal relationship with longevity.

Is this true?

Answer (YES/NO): NO